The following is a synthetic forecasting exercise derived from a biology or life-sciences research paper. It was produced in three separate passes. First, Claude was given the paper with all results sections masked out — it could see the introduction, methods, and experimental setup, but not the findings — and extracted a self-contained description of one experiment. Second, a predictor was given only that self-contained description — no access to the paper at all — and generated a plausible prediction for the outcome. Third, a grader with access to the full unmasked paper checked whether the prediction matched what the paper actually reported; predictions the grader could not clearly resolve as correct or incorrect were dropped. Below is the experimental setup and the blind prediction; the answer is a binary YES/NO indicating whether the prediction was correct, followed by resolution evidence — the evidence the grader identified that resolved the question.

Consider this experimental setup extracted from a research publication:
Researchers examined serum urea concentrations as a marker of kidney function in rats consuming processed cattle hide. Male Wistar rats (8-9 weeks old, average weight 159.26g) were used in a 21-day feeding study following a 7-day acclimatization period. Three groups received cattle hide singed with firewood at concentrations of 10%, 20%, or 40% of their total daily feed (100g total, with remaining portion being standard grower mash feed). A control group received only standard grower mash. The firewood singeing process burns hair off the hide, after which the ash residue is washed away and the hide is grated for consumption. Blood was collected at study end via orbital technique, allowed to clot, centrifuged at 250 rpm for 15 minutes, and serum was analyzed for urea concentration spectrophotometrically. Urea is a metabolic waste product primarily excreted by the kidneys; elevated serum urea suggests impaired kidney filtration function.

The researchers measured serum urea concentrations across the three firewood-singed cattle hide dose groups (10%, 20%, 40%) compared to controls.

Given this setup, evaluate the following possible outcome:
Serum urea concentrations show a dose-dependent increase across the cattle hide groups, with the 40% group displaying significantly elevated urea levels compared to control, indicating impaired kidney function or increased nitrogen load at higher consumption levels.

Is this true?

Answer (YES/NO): NO